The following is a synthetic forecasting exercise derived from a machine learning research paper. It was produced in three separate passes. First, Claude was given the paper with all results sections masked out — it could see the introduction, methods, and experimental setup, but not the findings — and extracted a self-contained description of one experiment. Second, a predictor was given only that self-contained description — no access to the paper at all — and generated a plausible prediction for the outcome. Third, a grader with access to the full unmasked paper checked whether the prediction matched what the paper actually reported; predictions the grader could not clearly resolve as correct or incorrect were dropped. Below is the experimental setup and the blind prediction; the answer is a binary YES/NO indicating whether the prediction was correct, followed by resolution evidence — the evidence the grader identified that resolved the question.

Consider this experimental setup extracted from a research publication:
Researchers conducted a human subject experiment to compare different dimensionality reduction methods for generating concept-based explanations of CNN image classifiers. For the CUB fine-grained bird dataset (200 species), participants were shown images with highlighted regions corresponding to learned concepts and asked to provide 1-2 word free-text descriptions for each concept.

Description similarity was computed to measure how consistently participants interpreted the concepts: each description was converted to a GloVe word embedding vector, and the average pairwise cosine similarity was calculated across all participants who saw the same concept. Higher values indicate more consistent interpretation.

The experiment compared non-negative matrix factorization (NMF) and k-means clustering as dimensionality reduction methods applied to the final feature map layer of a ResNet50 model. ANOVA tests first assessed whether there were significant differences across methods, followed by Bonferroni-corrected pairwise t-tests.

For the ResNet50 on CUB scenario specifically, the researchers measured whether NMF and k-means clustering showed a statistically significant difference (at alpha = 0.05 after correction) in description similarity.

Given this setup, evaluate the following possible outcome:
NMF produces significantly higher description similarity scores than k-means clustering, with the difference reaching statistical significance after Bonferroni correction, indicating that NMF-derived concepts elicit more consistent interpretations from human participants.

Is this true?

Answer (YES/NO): NO